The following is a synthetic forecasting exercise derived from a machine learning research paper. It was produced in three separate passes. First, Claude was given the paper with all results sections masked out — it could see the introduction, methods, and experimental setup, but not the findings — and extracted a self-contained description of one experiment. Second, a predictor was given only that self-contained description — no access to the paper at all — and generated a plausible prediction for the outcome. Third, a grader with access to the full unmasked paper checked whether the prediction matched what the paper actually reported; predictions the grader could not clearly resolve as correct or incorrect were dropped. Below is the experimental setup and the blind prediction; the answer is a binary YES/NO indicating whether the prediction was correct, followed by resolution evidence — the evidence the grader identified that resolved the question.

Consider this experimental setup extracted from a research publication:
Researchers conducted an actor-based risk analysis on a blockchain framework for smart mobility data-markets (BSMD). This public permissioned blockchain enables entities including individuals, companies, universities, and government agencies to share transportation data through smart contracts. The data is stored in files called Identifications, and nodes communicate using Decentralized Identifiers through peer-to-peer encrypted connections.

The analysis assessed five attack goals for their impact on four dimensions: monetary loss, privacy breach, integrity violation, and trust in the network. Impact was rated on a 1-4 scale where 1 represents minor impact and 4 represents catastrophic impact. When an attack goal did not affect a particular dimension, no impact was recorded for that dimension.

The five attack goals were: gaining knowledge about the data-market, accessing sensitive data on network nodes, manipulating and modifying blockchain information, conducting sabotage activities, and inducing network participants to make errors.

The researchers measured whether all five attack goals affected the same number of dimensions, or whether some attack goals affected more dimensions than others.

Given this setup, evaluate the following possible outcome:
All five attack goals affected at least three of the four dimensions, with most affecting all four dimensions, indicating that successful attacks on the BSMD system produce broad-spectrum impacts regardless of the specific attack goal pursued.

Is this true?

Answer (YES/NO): NO